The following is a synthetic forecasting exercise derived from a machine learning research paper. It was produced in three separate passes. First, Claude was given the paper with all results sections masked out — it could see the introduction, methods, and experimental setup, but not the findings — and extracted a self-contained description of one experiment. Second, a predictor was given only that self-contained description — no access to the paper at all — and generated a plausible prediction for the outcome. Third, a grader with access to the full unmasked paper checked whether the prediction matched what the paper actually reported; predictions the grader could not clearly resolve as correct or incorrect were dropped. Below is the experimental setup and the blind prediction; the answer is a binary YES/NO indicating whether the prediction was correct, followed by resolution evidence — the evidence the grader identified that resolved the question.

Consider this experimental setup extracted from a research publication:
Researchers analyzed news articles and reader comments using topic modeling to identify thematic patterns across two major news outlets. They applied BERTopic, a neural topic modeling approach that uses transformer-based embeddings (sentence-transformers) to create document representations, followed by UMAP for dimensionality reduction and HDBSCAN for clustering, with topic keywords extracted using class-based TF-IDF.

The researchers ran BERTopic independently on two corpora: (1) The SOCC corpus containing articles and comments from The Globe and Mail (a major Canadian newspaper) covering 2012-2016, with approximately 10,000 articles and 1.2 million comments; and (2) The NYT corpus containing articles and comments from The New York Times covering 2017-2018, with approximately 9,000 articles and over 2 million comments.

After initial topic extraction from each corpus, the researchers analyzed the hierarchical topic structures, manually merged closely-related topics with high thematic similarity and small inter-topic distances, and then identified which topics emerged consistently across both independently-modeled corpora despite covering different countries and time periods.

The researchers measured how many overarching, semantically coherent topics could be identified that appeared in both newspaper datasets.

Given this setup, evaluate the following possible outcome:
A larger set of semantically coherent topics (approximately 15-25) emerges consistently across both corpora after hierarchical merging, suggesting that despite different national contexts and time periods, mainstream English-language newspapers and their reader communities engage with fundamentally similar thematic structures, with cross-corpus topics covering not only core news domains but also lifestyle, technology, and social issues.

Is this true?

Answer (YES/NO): NO